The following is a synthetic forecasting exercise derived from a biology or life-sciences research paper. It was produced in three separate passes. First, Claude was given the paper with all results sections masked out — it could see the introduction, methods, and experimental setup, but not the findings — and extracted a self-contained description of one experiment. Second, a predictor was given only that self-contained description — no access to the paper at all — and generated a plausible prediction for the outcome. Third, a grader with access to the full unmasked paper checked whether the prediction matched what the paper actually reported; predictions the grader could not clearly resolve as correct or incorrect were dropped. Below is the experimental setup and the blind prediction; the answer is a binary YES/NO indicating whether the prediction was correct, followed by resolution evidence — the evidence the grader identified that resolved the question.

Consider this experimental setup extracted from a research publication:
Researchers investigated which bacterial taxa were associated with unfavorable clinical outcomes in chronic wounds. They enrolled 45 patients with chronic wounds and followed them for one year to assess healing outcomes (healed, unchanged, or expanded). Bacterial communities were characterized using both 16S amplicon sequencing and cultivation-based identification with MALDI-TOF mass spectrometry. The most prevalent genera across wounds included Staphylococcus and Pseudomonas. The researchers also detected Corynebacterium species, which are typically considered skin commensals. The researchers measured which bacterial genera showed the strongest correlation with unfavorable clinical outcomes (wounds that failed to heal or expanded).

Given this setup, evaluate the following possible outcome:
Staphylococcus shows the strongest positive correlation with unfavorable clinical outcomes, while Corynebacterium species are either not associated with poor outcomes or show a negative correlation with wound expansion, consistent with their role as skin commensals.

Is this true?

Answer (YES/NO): NO